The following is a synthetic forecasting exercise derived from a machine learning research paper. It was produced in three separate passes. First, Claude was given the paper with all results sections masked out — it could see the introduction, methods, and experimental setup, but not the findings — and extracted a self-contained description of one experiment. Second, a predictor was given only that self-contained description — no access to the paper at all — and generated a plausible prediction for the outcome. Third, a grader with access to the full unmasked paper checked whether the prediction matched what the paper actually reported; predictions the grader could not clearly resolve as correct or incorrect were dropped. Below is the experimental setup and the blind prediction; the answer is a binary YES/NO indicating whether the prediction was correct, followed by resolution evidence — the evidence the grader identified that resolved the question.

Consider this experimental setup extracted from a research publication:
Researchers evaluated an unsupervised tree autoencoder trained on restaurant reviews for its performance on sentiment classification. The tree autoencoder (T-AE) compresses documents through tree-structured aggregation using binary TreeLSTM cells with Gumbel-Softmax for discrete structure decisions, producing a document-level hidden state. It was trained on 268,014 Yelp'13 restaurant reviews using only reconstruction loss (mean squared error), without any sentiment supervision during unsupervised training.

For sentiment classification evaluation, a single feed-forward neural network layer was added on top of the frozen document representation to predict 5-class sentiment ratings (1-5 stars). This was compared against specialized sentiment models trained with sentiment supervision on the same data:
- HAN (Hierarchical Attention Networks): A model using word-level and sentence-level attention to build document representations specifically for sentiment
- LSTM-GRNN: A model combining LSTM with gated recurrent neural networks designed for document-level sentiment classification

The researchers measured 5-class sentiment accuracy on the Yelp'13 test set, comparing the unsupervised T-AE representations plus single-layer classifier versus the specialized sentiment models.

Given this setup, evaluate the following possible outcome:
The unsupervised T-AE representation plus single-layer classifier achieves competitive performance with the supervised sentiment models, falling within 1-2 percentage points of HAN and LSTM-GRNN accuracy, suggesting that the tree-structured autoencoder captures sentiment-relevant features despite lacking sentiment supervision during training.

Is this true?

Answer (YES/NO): NO